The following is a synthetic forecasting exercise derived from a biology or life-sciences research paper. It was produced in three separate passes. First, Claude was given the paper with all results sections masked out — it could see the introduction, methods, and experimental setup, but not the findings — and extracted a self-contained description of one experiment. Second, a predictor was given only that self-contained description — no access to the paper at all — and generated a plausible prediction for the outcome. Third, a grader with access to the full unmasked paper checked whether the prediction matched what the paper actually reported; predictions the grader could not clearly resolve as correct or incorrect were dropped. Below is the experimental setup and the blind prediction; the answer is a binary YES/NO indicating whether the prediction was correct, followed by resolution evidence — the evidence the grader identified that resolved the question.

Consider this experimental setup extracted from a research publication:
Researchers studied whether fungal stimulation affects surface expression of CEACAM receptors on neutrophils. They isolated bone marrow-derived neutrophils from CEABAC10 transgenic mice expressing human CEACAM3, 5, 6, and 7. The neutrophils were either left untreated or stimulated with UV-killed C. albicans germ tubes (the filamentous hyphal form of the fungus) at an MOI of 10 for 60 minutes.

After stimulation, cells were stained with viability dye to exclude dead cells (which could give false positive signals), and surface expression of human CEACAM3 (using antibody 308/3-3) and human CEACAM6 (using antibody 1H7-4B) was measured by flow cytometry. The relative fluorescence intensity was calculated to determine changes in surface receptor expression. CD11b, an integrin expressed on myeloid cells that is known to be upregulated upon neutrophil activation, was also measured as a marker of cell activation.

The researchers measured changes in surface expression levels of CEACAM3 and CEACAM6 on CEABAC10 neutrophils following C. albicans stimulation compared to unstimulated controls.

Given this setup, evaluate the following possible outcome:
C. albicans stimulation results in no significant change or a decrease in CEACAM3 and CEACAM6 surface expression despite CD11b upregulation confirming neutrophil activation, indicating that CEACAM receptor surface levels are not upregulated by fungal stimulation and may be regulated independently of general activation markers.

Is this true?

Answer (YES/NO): NO